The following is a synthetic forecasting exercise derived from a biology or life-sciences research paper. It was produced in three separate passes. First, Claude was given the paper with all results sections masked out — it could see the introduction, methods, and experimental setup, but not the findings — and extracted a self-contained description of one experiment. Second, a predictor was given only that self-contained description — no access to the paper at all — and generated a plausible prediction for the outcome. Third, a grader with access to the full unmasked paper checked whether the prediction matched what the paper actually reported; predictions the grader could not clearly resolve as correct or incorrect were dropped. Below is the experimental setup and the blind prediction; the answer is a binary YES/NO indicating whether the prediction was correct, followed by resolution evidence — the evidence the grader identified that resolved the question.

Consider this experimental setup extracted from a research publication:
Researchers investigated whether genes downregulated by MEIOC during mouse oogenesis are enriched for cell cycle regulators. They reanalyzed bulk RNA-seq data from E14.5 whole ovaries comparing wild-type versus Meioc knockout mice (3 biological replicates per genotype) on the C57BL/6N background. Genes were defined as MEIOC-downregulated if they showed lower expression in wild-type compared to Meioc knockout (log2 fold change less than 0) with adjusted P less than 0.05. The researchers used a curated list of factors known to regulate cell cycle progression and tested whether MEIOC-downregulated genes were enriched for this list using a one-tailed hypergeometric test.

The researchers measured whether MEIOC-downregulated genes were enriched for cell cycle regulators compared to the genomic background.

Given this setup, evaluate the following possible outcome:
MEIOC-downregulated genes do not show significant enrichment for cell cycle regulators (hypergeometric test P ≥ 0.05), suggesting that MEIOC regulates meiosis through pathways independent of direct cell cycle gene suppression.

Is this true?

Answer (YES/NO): NO